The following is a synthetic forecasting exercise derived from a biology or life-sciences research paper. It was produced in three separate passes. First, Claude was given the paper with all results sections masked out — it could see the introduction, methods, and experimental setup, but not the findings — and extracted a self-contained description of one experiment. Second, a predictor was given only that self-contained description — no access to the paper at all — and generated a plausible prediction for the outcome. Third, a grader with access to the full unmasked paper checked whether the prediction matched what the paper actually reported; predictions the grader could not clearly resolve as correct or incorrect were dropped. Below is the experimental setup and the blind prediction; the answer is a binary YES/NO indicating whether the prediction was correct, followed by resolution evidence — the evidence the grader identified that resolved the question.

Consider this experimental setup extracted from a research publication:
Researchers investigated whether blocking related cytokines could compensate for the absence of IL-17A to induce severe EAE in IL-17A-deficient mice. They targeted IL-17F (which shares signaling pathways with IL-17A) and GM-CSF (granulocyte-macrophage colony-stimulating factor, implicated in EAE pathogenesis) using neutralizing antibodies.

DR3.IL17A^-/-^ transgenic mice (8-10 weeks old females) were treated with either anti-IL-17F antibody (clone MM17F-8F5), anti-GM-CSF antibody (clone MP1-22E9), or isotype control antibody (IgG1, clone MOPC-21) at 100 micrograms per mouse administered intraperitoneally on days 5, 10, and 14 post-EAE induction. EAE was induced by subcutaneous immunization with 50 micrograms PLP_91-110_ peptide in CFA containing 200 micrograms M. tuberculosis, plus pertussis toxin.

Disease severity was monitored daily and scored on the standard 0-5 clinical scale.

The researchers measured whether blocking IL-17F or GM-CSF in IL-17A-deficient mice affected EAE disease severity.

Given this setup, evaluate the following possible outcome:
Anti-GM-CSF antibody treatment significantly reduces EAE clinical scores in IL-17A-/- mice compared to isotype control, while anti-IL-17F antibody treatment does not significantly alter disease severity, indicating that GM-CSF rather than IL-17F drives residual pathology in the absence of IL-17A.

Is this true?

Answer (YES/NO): NO